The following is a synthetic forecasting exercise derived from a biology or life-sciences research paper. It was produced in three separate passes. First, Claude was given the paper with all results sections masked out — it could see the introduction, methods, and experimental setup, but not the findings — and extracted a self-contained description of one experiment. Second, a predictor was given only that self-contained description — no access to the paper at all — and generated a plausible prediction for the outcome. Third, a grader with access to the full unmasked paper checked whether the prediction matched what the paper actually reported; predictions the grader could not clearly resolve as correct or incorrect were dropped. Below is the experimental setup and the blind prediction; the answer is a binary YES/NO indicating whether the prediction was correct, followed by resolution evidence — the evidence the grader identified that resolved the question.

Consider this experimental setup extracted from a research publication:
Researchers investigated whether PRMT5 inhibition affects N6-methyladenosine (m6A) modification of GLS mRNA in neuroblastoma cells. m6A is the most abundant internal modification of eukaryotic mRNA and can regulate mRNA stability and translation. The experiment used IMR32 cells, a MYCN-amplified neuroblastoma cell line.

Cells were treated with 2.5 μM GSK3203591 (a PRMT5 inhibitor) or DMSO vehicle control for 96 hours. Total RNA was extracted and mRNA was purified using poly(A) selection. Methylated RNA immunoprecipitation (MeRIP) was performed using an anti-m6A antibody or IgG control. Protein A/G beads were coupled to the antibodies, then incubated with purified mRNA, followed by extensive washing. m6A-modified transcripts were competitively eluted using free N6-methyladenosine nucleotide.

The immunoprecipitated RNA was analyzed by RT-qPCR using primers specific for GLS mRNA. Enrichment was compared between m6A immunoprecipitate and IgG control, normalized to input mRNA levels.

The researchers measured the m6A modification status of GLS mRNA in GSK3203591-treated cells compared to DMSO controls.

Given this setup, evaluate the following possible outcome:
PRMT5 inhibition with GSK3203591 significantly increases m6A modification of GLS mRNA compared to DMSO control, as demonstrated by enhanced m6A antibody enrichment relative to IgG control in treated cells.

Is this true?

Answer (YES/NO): NO